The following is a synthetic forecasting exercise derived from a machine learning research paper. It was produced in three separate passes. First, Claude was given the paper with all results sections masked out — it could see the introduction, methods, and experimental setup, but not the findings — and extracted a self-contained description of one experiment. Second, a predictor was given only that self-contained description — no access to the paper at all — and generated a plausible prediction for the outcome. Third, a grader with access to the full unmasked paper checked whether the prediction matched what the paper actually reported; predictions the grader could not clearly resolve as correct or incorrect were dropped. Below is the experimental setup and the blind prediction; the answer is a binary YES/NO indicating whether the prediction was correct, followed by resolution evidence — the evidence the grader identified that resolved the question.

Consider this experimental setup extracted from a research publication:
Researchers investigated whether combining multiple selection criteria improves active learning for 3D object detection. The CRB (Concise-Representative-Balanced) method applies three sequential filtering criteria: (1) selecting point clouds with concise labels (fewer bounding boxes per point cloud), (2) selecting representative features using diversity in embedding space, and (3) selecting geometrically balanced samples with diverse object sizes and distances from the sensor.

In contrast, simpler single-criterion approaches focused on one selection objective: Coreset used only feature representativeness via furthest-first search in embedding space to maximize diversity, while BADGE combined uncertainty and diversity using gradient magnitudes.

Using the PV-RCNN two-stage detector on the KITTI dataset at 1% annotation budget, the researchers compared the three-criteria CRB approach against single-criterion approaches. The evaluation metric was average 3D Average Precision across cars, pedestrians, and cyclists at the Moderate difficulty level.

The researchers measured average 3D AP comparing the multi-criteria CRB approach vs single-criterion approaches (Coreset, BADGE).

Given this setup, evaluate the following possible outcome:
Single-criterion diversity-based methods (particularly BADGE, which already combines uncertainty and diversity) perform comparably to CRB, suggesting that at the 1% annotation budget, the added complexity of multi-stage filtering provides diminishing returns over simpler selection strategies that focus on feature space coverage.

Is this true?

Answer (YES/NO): NO